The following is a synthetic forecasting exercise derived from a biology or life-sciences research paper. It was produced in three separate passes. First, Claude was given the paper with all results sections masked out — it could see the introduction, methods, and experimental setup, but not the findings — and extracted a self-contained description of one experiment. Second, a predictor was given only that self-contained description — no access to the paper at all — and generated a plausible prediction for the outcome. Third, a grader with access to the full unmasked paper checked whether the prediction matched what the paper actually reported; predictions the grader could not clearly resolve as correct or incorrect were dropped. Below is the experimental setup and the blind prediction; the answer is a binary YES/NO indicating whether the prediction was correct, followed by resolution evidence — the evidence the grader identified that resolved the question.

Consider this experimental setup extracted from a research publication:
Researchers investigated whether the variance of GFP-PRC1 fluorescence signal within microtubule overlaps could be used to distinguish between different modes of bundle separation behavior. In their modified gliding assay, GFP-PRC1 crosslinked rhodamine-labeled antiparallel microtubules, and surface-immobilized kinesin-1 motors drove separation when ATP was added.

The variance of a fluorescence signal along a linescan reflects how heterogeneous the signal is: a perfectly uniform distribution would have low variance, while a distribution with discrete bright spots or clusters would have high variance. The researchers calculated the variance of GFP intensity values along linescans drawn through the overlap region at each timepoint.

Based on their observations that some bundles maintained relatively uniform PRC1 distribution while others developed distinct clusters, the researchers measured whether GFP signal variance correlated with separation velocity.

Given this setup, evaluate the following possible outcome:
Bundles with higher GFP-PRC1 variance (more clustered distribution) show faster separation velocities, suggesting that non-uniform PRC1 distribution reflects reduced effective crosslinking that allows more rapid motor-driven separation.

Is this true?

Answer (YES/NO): NO